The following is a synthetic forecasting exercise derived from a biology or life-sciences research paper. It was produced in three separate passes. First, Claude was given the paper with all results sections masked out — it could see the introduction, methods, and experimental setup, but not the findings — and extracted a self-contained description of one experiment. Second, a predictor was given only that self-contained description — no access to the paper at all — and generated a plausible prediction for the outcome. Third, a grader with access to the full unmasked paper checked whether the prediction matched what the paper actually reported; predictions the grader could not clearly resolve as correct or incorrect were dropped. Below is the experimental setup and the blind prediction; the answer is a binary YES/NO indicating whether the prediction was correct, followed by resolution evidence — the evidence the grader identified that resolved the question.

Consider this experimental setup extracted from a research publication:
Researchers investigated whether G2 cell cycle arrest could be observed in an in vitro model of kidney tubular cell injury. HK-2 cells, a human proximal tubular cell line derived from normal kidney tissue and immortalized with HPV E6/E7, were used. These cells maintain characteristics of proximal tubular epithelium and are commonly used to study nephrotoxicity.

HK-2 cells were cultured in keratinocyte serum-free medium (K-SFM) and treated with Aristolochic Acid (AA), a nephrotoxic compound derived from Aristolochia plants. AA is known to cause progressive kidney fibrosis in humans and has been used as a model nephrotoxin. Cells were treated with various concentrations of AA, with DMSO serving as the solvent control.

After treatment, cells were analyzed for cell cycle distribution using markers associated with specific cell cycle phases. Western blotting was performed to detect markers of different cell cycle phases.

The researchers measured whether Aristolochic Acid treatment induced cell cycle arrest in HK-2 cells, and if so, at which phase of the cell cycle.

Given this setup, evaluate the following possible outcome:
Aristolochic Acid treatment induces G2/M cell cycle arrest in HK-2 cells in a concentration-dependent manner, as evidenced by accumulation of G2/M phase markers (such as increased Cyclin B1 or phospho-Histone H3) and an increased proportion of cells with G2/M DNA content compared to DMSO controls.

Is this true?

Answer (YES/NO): NO